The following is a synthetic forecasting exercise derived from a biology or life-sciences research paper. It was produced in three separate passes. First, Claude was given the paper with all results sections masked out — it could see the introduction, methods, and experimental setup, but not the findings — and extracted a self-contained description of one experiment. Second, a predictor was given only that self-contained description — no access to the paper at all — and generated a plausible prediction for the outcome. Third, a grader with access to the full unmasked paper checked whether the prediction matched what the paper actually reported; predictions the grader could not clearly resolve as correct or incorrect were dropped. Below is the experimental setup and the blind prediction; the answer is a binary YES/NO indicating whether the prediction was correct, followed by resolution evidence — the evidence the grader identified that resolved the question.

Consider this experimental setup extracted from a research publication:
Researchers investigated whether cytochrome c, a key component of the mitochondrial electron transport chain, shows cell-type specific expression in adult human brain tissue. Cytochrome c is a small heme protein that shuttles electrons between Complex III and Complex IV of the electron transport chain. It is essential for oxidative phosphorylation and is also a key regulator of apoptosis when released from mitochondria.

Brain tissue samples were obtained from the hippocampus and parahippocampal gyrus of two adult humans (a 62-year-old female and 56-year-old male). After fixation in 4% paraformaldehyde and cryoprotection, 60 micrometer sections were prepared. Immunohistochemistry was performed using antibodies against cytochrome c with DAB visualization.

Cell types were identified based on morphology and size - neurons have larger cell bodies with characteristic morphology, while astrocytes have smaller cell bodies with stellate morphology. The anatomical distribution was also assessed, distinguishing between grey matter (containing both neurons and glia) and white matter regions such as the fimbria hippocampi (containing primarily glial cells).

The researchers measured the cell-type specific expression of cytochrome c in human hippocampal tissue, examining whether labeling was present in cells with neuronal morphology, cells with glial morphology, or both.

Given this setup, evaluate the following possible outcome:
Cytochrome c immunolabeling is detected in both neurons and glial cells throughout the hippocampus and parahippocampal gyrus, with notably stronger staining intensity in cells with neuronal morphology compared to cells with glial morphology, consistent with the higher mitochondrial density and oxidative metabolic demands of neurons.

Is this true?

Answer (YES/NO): NO